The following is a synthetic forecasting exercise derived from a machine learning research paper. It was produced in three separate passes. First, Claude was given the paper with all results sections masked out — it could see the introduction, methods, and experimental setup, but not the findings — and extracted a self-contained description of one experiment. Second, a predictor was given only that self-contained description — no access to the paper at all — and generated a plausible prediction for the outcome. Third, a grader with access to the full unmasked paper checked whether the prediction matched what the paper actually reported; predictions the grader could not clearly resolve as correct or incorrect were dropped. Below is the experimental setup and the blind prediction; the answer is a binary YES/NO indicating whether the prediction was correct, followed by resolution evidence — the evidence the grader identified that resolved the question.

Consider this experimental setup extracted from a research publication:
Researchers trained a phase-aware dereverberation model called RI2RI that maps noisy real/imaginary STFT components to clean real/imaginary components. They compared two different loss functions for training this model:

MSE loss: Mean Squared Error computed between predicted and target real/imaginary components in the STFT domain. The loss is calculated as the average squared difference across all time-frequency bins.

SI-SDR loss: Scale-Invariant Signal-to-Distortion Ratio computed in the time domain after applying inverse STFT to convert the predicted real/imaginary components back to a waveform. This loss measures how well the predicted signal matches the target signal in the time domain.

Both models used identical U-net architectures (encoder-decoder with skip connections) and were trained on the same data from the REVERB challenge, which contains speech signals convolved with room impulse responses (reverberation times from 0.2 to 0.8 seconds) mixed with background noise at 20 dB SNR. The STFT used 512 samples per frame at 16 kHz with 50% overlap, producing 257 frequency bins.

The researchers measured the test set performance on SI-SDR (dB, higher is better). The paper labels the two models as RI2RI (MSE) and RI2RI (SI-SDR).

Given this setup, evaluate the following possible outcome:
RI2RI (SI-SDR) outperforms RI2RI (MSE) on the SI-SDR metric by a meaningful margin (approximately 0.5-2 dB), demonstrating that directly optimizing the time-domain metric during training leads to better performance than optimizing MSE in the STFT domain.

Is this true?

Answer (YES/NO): YES